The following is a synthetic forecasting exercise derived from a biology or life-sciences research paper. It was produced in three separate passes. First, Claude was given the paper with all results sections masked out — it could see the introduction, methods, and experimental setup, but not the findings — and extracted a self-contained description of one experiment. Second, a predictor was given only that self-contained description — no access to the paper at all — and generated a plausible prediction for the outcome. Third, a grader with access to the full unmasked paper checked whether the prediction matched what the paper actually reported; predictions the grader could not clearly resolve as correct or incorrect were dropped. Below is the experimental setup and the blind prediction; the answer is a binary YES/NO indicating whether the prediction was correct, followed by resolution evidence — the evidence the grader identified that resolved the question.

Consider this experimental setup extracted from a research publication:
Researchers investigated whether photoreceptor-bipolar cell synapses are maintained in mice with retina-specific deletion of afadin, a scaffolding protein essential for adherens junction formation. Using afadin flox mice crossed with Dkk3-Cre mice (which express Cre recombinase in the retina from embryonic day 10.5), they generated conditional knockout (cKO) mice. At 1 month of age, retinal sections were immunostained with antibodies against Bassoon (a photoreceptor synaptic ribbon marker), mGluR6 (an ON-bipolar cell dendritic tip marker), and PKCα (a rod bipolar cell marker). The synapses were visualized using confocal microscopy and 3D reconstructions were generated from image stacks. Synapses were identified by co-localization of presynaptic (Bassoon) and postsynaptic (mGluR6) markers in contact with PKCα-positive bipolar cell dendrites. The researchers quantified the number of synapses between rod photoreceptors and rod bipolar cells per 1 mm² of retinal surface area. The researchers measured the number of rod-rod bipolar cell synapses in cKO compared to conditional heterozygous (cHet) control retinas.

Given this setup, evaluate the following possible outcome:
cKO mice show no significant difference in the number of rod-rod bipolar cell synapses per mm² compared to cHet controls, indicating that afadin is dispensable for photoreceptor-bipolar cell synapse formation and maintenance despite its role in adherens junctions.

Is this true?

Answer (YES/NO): NO